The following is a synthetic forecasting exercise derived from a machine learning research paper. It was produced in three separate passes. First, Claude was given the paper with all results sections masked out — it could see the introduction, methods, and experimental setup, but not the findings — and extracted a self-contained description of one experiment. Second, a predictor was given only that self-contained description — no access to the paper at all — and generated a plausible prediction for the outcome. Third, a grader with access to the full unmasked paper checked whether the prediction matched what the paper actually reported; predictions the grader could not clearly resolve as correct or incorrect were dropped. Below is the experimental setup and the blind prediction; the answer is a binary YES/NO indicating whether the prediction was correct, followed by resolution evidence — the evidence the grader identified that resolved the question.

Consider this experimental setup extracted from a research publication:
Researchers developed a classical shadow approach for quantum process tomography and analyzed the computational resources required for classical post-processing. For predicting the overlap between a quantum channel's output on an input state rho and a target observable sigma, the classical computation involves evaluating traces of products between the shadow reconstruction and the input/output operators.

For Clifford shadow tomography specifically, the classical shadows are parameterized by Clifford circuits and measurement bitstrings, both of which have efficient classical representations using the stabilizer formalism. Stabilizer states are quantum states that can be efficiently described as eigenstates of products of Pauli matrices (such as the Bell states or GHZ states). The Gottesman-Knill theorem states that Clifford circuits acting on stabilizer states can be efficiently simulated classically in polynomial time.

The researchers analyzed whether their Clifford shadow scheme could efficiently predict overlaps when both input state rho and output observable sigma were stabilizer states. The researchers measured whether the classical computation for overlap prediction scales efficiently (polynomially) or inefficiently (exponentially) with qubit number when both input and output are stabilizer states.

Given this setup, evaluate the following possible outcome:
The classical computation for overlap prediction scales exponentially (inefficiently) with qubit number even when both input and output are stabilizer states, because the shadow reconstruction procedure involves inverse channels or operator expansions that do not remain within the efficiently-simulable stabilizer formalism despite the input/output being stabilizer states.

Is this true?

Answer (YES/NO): NO